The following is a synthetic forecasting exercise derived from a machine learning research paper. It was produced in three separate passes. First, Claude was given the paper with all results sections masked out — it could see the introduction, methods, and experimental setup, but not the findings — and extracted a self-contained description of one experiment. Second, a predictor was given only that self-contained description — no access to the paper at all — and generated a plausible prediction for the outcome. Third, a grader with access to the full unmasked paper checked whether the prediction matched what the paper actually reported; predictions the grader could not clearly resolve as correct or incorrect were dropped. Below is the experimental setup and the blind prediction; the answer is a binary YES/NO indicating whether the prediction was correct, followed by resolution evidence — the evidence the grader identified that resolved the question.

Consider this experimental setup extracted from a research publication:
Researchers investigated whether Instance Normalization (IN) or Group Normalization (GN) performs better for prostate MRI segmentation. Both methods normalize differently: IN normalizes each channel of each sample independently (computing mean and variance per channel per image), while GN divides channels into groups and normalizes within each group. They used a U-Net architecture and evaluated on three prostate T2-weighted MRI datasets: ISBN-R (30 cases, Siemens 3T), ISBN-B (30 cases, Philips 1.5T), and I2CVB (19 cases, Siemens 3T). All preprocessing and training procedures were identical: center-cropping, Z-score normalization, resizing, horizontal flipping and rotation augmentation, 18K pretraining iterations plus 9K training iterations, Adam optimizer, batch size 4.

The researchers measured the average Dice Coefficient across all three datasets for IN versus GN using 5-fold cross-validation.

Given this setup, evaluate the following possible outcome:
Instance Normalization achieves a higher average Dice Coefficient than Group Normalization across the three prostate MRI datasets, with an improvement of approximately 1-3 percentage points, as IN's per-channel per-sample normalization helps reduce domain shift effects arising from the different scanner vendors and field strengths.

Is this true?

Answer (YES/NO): NO